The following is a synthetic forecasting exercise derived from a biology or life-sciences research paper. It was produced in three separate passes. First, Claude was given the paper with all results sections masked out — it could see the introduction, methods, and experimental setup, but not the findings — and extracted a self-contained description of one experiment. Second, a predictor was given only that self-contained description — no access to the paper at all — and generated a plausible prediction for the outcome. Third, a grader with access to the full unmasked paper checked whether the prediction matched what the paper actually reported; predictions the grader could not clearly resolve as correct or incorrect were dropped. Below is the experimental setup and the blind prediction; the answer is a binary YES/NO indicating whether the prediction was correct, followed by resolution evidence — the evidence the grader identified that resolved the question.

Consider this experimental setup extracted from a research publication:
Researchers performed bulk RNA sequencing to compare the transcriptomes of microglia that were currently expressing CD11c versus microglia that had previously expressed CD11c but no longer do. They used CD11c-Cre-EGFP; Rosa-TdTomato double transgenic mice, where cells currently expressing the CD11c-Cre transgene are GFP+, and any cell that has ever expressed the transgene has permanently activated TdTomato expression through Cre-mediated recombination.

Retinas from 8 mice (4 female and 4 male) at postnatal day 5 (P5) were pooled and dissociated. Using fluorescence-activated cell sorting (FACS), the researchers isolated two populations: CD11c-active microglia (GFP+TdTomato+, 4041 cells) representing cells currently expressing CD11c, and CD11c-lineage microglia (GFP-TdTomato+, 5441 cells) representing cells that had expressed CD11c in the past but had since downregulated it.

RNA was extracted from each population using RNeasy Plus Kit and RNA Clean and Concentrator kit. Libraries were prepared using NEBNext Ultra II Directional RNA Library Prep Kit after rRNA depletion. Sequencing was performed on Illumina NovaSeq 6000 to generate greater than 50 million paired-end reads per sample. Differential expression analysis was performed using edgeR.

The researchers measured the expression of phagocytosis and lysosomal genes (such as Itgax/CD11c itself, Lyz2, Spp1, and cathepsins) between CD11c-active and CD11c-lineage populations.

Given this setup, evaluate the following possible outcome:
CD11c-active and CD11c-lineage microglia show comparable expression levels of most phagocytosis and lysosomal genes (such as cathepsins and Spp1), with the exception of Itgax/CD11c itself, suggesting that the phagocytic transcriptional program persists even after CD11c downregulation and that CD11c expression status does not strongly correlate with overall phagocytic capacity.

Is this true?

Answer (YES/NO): NO